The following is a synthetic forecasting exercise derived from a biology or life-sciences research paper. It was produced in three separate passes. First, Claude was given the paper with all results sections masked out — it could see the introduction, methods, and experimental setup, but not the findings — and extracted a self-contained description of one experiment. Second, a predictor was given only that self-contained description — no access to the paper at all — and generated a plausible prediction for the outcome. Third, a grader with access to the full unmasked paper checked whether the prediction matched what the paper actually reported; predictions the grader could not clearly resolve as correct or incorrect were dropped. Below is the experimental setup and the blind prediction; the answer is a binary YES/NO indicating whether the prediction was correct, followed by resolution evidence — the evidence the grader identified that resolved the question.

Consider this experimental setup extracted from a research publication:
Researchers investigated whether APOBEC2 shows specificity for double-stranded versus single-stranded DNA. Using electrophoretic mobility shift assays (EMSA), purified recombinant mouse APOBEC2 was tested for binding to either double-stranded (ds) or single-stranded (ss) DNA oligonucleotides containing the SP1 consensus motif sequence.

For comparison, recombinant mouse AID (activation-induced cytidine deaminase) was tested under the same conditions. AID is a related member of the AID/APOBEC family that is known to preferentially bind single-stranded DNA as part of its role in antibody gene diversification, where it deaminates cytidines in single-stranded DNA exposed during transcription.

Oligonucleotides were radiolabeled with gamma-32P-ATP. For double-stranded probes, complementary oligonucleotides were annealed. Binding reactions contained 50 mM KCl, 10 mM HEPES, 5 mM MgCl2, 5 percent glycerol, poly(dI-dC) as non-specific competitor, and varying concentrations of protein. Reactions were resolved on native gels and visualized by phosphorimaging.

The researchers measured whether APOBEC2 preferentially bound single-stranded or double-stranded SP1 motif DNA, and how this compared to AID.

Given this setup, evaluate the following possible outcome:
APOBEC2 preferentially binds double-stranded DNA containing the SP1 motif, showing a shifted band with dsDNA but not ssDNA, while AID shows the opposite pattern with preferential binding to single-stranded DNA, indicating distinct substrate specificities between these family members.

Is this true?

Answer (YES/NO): NO